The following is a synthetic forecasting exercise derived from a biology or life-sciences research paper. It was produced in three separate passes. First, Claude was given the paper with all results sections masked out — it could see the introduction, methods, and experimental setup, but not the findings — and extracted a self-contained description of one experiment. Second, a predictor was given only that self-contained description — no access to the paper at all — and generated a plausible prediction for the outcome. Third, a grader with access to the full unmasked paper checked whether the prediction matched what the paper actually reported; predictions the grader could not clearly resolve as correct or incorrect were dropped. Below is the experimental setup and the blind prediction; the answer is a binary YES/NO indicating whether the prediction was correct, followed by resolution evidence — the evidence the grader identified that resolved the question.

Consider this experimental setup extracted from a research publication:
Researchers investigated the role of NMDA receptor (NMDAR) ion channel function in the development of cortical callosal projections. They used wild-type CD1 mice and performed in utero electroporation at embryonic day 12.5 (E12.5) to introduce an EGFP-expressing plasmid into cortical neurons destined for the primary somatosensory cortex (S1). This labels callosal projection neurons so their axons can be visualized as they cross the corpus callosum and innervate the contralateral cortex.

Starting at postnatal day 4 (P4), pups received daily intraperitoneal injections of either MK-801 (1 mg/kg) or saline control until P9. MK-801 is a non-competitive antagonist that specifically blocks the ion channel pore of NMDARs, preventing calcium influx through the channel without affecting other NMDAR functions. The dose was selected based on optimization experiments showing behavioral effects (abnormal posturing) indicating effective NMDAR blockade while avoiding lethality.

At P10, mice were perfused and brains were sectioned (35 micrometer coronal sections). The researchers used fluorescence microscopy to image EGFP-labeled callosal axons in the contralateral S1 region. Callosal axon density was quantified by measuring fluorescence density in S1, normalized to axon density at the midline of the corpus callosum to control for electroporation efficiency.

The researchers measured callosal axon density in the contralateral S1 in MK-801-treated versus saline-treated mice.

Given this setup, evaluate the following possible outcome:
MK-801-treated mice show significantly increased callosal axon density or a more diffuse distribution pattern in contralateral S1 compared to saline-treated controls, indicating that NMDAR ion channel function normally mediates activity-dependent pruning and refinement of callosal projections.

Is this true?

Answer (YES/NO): NO